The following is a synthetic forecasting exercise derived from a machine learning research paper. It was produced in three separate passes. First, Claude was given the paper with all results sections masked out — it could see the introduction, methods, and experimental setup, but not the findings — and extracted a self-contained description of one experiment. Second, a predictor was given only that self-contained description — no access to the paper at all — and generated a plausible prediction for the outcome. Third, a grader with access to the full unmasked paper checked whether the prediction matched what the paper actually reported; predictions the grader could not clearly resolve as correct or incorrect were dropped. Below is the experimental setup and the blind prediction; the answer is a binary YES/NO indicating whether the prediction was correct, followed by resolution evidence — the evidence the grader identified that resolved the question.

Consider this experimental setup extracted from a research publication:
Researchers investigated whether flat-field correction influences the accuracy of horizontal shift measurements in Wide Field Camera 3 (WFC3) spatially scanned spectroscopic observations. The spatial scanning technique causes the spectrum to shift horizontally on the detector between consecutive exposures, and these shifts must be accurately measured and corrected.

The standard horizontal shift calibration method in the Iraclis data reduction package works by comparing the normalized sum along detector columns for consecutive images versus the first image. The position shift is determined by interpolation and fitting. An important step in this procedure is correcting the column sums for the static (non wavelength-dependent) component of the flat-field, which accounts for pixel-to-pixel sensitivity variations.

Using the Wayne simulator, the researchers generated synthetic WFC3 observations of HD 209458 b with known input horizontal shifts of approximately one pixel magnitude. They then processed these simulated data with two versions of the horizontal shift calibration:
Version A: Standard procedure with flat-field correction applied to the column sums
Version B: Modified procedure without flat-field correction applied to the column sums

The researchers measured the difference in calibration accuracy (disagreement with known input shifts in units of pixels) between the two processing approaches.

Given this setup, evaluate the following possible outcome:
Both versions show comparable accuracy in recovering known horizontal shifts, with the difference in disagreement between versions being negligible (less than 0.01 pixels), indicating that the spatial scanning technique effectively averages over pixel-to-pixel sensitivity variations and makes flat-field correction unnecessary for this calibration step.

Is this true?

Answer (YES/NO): NO